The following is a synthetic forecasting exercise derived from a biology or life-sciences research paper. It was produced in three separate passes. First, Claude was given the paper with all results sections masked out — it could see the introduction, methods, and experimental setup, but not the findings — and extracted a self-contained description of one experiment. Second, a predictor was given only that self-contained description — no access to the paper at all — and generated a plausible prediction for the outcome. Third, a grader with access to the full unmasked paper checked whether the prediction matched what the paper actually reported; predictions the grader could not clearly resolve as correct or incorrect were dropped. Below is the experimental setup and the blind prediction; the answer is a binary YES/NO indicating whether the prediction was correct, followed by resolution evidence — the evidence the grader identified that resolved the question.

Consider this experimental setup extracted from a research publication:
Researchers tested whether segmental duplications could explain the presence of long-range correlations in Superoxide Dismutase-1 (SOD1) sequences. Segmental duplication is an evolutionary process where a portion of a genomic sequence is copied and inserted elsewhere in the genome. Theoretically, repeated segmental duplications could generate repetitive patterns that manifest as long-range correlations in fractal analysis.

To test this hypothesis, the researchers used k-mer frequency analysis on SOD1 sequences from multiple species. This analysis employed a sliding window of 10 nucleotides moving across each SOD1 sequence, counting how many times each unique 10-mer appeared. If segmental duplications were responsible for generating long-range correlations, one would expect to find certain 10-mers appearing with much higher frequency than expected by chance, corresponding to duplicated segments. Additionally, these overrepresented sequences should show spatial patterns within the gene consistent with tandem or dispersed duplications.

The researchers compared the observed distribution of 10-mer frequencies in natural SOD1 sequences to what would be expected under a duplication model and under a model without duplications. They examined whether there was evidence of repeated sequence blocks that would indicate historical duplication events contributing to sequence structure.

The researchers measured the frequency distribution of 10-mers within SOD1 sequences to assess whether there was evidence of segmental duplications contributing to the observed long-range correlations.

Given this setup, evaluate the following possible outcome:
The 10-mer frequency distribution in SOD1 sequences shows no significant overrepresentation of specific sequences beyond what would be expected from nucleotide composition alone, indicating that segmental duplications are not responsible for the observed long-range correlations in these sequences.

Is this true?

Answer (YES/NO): YES